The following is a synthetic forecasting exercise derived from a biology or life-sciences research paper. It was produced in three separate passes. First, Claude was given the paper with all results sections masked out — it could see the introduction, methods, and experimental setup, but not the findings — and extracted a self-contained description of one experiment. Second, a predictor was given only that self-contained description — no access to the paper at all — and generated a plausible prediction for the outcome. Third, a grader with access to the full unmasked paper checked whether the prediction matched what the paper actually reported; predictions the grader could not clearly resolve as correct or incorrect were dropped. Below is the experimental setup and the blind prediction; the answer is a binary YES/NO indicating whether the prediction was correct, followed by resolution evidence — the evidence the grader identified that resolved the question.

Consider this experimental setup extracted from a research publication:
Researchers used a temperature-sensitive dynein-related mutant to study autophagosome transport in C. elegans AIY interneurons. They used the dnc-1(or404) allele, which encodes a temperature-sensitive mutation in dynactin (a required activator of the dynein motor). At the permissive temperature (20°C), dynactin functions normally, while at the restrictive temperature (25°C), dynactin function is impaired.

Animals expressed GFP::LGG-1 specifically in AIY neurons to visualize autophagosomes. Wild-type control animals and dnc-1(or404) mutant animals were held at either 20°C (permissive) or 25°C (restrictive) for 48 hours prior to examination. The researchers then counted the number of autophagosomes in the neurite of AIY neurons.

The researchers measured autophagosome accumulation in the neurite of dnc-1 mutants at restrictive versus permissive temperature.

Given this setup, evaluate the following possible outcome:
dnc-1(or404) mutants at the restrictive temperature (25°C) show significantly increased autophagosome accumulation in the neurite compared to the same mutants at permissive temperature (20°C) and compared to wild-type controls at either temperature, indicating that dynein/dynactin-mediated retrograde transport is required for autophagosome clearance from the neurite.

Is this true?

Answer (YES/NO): YES